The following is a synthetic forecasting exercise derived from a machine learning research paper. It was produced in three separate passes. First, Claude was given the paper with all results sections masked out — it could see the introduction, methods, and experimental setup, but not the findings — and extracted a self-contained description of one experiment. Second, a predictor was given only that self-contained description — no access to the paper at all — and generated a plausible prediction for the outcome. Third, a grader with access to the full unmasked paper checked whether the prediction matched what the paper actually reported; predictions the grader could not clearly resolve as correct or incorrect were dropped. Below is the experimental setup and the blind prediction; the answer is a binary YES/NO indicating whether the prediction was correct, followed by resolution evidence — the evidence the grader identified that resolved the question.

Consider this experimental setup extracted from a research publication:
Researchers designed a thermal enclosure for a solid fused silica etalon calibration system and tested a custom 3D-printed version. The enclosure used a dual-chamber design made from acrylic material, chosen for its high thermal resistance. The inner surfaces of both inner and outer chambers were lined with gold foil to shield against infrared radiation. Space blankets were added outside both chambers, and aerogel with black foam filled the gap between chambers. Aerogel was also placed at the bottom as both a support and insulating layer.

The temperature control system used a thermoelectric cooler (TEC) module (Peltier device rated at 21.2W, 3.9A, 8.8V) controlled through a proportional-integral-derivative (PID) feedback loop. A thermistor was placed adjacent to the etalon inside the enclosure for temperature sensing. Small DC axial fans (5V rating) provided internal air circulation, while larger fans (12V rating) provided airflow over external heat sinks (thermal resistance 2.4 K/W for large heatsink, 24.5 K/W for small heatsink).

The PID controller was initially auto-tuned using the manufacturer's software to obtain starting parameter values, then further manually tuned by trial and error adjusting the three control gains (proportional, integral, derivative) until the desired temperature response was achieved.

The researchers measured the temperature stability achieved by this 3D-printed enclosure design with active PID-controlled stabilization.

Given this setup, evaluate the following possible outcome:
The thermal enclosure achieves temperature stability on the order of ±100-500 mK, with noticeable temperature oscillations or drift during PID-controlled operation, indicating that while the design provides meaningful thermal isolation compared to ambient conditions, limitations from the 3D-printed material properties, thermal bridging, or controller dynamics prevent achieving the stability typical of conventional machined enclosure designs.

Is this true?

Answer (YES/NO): NO